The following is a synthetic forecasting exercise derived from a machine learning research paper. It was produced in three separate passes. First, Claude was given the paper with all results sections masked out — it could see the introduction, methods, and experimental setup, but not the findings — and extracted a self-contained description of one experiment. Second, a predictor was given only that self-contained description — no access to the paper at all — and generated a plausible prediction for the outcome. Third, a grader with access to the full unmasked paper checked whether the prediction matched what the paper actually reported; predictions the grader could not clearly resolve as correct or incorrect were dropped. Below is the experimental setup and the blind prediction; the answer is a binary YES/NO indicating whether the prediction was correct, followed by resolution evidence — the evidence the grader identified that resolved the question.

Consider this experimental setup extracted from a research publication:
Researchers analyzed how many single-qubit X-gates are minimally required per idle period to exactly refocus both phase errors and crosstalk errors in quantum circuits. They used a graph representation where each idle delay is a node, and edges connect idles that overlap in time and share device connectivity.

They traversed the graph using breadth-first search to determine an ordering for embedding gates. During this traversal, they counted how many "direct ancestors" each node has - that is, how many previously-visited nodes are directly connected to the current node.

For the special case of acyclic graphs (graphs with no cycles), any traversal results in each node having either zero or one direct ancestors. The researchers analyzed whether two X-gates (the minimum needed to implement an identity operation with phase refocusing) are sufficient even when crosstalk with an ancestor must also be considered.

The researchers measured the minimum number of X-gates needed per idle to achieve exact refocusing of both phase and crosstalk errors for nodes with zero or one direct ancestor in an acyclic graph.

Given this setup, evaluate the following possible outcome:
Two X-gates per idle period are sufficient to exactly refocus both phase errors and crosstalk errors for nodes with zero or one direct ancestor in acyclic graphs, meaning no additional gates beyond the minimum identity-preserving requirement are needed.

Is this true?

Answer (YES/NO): YES